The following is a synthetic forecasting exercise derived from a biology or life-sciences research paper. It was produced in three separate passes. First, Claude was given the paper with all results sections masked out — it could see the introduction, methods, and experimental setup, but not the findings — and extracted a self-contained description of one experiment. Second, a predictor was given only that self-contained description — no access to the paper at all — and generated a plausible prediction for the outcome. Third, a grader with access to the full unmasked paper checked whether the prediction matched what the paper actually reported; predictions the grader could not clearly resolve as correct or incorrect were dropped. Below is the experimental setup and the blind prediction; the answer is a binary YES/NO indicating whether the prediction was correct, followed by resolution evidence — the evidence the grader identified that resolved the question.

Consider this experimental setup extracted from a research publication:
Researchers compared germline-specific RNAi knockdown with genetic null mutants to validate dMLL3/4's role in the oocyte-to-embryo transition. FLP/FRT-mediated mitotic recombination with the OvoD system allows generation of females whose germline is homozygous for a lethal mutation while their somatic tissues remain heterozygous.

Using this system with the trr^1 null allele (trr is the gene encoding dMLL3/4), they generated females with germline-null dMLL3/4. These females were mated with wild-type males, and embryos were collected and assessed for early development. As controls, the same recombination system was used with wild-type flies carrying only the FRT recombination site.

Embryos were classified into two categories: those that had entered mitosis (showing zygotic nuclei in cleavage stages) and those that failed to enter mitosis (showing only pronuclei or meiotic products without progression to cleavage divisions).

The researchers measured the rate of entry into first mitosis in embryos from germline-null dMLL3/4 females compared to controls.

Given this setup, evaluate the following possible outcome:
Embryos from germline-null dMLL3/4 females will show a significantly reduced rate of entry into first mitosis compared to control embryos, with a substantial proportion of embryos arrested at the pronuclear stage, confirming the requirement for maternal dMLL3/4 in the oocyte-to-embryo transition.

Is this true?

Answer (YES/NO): YES